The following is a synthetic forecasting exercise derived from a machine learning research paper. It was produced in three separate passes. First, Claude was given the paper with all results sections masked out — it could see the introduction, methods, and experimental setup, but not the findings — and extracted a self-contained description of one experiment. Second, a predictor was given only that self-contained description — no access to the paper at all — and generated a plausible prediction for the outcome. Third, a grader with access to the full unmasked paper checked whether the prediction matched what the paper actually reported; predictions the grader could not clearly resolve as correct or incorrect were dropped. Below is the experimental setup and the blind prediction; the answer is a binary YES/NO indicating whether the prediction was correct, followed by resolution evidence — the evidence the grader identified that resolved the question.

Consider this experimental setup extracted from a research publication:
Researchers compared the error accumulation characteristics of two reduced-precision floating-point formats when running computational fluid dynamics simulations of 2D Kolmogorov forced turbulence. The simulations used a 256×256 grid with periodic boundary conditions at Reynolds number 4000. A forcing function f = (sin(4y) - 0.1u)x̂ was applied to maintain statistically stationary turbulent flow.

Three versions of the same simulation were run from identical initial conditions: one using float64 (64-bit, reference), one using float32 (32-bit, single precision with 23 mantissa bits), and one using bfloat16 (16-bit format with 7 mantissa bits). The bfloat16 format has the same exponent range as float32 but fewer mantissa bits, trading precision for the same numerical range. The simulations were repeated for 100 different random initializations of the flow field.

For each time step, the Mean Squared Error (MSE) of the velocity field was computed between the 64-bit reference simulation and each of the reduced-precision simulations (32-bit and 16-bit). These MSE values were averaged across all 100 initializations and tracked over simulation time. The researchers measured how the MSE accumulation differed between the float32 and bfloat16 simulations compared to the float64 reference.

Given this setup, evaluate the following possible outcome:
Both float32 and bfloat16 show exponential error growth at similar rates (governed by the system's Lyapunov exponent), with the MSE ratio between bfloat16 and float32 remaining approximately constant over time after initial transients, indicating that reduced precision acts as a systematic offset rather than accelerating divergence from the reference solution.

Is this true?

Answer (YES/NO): NO